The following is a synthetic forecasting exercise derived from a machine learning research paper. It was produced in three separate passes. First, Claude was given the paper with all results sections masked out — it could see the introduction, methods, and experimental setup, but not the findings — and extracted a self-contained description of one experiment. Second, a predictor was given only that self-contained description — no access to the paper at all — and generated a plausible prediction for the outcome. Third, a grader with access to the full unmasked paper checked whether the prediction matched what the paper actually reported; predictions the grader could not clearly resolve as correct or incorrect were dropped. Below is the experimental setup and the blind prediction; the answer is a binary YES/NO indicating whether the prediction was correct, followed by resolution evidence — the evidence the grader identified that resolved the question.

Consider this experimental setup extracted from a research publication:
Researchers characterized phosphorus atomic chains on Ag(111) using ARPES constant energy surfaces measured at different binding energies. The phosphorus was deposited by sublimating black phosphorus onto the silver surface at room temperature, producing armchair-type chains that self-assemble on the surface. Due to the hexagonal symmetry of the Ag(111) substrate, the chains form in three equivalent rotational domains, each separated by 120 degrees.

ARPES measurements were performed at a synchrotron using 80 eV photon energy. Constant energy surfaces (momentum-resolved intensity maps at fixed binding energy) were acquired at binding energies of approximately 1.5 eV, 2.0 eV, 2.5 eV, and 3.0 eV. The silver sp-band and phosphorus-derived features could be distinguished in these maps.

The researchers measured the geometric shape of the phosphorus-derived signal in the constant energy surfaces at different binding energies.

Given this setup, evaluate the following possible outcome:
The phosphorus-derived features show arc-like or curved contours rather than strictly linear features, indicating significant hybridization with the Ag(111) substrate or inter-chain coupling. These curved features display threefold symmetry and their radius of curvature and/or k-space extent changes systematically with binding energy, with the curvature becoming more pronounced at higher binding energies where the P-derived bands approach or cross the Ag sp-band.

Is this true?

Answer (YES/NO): NO